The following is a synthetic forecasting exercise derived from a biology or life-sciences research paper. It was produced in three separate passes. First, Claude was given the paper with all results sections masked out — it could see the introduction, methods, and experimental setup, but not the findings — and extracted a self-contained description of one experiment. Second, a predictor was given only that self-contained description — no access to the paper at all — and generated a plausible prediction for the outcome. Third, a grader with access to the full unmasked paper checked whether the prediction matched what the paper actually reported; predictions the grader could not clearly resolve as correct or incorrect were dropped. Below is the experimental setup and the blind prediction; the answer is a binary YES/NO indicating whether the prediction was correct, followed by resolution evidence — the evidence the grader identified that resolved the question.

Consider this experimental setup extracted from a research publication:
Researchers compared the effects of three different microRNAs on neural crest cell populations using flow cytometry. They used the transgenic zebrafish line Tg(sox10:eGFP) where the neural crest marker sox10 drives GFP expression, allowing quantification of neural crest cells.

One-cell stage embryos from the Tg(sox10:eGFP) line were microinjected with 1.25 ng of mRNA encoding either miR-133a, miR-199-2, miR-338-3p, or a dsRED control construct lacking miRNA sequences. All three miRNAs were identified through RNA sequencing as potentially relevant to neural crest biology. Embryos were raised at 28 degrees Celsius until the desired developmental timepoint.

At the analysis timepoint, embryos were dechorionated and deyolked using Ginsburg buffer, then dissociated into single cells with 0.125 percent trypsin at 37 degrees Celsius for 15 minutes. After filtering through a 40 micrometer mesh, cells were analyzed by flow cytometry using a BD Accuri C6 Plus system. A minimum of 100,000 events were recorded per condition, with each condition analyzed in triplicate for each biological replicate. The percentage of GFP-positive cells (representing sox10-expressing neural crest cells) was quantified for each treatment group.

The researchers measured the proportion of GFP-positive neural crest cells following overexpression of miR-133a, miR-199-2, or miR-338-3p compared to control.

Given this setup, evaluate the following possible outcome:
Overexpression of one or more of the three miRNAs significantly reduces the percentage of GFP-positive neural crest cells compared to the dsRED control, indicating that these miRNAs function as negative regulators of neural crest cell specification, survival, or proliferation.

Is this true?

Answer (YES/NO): NO